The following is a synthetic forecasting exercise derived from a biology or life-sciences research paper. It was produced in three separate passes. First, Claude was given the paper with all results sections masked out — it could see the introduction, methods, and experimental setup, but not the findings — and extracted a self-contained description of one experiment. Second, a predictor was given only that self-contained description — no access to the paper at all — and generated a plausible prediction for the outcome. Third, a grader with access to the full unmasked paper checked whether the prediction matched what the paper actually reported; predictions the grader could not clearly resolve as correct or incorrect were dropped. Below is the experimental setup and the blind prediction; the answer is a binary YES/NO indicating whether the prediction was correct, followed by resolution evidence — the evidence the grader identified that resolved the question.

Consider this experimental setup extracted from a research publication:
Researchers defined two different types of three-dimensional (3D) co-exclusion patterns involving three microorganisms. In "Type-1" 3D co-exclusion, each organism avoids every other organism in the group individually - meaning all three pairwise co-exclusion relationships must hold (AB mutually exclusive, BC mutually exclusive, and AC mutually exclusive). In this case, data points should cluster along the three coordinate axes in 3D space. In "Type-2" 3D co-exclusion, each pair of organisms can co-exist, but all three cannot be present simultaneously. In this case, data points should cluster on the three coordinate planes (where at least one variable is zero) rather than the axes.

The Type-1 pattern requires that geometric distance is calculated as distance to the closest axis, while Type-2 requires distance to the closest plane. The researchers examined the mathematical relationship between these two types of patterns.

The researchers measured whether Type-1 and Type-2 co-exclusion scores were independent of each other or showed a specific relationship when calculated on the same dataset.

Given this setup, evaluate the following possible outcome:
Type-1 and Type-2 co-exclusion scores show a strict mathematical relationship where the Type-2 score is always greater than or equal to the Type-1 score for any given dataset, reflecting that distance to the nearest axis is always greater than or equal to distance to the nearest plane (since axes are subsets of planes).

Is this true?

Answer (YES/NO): YES